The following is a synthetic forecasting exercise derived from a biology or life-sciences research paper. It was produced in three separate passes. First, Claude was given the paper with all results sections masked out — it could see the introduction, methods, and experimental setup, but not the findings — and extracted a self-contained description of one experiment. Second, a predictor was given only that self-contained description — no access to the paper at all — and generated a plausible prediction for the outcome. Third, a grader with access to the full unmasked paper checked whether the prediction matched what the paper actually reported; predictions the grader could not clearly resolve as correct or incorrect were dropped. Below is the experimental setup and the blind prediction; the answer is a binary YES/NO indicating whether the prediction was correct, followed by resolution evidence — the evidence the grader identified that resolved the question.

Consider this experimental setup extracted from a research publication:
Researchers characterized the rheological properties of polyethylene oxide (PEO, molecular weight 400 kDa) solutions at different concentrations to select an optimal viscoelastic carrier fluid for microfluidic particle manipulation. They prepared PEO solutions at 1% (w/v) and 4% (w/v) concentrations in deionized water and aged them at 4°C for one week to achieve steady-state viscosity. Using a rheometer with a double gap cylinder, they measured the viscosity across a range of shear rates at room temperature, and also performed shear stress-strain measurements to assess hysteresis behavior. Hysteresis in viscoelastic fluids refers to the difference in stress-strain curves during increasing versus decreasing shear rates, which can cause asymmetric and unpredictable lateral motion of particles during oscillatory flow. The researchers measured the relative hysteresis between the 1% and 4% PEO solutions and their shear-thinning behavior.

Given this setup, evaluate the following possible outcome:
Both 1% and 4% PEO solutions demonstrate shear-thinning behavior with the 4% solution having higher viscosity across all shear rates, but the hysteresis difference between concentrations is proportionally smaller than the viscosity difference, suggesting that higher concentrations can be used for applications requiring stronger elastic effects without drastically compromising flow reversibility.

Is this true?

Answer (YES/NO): NO